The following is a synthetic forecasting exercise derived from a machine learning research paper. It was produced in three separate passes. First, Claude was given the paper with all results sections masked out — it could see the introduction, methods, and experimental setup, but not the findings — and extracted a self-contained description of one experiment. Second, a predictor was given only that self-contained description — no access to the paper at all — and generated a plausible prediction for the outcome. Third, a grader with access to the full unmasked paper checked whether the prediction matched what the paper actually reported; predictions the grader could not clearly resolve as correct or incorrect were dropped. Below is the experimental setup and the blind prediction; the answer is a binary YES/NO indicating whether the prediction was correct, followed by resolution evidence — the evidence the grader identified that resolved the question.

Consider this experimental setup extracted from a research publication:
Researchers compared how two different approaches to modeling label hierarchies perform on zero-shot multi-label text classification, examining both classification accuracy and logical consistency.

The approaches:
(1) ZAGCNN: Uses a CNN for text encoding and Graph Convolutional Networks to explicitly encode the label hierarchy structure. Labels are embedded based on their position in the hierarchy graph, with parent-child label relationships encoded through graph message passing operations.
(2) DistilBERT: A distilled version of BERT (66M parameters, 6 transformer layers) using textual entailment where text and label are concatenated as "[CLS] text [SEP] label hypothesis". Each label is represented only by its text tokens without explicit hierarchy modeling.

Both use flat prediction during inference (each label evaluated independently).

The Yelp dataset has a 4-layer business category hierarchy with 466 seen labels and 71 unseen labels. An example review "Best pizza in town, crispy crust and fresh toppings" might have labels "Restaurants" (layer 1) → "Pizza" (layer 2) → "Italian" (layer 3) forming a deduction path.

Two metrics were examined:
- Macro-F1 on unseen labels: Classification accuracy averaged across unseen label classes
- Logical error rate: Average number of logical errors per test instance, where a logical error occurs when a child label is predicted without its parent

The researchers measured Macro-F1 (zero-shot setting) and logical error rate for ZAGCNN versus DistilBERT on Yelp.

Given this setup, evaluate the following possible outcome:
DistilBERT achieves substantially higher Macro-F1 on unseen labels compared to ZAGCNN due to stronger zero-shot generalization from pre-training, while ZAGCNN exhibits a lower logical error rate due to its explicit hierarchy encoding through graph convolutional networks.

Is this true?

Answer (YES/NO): NO